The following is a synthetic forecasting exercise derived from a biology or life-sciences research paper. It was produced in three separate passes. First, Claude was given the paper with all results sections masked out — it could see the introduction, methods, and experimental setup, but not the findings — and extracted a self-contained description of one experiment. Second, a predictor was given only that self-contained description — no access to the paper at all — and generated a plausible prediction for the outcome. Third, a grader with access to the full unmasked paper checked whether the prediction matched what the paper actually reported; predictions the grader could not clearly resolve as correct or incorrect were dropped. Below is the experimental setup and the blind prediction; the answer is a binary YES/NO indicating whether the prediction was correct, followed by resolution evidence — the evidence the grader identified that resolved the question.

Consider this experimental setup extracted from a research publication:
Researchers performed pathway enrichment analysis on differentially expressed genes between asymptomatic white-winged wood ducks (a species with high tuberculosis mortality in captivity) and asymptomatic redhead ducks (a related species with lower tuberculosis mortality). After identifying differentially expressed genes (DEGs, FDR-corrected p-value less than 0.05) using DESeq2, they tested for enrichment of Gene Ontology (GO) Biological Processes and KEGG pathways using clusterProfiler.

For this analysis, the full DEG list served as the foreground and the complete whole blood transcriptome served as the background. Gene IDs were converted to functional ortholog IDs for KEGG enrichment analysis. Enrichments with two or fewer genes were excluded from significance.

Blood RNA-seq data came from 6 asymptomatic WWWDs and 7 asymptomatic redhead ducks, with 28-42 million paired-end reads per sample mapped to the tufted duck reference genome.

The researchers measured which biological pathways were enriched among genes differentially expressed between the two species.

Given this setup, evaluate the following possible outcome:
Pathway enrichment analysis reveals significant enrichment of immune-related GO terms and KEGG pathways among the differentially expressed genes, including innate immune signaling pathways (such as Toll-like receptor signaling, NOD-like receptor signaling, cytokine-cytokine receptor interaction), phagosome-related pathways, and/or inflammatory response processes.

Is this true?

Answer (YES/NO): NO